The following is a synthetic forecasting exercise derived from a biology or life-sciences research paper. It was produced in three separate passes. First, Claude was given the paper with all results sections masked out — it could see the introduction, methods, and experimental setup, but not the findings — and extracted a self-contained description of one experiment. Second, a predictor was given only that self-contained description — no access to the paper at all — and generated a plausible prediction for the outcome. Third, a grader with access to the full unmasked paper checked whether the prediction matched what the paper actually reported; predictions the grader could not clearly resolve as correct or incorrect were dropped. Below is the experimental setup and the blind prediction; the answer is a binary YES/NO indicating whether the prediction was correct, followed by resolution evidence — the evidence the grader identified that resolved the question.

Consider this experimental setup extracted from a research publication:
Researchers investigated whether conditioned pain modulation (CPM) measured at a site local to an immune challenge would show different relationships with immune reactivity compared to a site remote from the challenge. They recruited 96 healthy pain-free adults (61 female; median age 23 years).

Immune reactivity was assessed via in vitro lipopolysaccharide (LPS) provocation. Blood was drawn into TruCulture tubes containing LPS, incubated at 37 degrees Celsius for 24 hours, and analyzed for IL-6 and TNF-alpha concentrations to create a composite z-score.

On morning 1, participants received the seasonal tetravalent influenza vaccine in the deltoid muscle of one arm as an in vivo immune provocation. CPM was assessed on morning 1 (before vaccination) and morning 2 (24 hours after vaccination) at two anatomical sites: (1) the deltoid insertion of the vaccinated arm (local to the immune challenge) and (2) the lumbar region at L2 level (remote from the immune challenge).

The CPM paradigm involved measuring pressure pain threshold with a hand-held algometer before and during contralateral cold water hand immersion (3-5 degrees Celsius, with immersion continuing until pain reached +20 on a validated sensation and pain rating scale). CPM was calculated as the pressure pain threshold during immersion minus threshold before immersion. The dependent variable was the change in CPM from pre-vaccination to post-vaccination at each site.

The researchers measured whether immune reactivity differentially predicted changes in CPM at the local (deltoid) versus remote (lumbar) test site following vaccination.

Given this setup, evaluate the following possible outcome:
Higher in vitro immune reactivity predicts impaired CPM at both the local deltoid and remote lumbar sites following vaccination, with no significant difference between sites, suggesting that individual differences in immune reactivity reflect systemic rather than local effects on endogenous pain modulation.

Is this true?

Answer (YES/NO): NO